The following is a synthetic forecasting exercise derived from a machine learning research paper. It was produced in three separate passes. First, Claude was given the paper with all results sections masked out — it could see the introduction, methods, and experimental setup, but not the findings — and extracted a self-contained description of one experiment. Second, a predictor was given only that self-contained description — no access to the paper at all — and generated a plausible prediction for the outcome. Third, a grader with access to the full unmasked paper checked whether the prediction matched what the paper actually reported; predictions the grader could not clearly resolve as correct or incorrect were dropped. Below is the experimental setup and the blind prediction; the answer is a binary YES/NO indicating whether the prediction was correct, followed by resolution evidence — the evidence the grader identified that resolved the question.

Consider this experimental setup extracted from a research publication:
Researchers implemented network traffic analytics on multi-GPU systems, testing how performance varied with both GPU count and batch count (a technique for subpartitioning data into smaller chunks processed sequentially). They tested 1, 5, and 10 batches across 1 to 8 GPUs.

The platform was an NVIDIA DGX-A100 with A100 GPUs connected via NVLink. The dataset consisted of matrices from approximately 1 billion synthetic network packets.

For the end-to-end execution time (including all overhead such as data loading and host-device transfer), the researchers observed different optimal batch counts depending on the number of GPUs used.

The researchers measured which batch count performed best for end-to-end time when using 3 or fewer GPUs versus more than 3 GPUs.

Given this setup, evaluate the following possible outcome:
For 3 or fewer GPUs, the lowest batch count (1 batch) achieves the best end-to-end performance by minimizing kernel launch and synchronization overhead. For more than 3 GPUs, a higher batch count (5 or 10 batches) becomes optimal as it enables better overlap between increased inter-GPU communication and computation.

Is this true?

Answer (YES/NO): NO